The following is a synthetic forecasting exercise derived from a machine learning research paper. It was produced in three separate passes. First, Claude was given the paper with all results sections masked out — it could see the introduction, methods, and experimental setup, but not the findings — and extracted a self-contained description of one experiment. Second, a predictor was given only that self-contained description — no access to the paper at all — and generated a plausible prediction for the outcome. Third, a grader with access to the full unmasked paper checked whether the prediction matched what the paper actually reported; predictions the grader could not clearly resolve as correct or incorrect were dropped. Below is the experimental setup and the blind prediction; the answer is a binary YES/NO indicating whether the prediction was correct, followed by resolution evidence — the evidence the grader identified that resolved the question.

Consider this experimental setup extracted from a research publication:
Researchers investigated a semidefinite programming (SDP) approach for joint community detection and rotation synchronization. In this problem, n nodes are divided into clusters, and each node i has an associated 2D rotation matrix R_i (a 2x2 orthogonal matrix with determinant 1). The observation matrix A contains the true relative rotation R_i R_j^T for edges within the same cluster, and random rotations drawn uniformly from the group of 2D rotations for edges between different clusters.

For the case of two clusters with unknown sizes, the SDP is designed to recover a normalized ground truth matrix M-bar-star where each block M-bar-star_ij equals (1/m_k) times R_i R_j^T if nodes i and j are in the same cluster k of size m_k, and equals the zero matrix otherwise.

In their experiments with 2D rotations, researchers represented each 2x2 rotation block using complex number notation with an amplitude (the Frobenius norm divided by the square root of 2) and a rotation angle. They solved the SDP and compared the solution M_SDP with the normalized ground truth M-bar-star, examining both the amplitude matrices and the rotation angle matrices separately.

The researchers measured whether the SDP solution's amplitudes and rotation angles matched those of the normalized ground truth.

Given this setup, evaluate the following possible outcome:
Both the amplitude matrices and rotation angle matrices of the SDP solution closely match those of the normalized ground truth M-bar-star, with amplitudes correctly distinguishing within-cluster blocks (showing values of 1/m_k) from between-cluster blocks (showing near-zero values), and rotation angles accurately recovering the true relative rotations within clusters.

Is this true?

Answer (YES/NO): NO